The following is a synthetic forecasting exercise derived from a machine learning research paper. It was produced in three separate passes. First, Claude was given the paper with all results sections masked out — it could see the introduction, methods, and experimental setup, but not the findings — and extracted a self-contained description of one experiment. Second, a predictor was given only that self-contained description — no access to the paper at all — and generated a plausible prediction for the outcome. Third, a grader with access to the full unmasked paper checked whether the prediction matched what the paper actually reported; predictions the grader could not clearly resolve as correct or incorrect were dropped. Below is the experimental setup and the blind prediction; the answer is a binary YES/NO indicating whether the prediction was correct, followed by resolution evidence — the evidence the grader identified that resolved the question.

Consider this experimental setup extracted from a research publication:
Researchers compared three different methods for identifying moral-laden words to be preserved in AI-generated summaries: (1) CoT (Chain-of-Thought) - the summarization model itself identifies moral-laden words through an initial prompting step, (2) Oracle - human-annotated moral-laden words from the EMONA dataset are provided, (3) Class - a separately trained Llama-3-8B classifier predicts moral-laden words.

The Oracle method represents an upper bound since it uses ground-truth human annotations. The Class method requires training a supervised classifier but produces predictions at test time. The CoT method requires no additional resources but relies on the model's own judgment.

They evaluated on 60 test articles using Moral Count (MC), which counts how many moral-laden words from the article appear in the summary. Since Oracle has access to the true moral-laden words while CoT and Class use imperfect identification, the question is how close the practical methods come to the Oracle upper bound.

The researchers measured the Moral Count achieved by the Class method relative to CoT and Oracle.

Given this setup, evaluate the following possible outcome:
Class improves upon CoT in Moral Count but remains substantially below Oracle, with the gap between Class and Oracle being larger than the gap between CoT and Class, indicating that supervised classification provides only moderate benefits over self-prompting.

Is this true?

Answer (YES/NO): NO